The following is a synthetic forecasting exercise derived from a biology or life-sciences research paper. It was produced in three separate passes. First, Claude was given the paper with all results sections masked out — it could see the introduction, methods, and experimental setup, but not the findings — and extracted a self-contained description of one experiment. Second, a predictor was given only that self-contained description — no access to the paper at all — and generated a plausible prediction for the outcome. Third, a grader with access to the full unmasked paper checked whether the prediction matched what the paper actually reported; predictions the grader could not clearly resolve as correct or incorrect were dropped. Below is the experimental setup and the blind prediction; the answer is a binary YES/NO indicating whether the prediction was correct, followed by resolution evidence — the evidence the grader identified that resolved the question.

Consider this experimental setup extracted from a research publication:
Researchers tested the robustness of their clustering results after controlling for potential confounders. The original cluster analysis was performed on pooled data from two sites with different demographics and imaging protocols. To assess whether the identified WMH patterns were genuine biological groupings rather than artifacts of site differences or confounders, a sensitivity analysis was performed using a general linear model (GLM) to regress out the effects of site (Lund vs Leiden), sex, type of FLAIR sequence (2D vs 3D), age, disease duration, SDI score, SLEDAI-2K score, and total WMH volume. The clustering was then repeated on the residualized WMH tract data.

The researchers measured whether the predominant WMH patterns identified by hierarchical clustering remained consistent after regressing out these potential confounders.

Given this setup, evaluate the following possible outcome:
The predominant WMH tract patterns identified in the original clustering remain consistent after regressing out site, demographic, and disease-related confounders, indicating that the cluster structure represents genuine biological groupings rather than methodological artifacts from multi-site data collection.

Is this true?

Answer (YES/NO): YES